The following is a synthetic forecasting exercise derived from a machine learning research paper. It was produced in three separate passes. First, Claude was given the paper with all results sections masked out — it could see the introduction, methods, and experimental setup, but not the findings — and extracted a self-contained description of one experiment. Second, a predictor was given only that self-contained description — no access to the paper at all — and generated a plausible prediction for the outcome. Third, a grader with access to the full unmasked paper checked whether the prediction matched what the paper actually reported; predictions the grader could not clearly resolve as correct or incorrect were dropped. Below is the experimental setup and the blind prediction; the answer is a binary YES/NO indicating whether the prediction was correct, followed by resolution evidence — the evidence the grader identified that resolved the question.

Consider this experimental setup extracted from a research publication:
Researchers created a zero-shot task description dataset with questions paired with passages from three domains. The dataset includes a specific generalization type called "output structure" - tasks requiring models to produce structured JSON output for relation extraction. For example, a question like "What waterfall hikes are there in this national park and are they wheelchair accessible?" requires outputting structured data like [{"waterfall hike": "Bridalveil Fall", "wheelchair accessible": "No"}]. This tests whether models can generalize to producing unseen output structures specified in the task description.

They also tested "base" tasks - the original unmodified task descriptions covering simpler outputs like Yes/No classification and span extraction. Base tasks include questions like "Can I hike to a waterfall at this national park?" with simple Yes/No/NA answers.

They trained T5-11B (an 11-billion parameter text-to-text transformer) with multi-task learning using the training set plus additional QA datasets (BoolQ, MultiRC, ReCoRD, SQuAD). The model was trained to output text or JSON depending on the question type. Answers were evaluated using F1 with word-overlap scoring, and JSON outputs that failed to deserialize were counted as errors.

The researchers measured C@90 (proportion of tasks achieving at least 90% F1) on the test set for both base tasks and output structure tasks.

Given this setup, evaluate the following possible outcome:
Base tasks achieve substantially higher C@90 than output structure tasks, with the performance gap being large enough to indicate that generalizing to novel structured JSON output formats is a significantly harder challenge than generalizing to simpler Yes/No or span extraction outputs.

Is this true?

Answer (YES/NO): YES